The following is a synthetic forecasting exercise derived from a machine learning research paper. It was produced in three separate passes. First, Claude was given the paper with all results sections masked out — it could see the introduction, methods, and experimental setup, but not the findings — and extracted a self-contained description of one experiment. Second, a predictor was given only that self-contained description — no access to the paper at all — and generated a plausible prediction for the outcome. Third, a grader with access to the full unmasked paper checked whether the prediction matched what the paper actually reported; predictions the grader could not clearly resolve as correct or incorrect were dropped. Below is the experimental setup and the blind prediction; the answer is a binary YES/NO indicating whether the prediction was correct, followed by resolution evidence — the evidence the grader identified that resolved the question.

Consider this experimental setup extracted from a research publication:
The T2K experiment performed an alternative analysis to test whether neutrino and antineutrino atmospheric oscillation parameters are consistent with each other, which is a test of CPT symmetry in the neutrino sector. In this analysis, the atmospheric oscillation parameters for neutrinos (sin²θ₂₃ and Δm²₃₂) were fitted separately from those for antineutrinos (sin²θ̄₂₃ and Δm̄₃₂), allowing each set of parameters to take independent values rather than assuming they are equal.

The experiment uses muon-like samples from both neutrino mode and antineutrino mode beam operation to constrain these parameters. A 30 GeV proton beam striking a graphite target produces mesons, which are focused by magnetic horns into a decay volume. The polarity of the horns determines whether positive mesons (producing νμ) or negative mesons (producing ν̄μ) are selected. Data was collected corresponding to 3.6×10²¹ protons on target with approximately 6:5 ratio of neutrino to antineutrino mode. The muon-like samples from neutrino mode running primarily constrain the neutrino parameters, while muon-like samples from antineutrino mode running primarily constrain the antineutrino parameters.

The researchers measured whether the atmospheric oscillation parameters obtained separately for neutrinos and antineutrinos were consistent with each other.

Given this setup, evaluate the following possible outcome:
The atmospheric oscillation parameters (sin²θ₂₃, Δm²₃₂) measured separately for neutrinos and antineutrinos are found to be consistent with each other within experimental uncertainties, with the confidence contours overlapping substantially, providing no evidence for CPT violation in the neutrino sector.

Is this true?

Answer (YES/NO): YES